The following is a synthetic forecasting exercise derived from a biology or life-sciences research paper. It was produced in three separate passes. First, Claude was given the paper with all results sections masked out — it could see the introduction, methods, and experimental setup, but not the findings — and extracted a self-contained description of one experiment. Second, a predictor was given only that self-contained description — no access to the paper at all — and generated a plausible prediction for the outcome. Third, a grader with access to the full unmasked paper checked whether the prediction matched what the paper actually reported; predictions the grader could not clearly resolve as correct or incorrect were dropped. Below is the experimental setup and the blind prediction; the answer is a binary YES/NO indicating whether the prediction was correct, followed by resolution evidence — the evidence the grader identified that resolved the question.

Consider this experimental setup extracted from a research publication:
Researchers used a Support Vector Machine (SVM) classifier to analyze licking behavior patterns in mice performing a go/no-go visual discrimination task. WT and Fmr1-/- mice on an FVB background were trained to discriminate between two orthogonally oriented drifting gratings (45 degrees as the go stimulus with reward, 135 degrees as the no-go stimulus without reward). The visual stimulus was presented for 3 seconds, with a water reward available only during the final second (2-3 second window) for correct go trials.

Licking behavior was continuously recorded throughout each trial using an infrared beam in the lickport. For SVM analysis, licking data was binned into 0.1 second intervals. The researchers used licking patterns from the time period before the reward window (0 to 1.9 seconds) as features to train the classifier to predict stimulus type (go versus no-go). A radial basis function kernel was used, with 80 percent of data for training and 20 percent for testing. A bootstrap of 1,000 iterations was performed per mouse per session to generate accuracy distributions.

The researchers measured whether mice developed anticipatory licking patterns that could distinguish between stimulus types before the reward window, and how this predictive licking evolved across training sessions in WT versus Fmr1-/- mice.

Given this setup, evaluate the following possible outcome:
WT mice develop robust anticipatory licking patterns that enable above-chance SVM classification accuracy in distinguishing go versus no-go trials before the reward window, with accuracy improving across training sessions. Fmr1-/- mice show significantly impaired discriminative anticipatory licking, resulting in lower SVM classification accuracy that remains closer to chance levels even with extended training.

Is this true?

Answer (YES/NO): NO